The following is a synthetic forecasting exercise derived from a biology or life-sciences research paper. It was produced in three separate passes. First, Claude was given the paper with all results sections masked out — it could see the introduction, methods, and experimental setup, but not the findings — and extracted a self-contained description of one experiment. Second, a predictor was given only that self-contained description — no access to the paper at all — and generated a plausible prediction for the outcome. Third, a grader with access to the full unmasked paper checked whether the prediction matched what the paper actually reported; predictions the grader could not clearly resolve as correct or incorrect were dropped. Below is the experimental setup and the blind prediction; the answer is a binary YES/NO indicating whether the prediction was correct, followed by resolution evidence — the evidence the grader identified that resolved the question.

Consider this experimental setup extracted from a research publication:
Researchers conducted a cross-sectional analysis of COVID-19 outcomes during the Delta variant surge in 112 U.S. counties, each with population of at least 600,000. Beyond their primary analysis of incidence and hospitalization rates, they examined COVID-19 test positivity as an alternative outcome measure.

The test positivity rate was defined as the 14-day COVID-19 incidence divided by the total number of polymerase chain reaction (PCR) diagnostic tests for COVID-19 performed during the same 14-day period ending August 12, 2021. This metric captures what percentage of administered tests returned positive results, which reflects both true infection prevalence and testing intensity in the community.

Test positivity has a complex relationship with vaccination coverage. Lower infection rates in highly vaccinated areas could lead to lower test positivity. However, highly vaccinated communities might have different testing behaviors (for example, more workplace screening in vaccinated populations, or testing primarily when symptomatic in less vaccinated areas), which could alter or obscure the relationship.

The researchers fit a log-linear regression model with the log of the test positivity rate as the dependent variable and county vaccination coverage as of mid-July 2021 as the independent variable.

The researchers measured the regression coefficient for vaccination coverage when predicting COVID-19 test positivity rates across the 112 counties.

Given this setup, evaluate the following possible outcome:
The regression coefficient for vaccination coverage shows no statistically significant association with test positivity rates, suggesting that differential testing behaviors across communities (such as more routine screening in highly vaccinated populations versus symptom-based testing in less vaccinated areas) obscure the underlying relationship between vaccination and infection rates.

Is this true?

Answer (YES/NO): NO